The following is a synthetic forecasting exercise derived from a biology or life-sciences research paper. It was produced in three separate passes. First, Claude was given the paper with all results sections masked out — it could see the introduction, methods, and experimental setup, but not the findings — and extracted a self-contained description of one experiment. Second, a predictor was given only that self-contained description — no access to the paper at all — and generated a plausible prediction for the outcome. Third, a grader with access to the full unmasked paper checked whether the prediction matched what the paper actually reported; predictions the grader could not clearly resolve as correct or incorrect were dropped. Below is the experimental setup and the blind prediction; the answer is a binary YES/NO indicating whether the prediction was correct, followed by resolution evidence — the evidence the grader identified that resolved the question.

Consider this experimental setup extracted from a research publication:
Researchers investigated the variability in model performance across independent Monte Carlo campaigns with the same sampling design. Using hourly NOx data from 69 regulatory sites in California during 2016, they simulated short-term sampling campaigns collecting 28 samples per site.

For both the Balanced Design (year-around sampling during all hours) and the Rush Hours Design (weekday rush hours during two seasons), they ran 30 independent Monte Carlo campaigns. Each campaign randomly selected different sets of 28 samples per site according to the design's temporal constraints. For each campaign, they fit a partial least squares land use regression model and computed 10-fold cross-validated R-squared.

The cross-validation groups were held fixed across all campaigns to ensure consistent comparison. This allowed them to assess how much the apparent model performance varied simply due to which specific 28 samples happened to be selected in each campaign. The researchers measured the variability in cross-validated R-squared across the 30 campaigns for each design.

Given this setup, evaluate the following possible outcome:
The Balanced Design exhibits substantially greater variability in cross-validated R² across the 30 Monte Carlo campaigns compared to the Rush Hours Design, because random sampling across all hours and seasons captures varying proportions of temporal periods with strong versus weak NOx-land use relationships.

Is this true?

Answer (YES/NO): NO